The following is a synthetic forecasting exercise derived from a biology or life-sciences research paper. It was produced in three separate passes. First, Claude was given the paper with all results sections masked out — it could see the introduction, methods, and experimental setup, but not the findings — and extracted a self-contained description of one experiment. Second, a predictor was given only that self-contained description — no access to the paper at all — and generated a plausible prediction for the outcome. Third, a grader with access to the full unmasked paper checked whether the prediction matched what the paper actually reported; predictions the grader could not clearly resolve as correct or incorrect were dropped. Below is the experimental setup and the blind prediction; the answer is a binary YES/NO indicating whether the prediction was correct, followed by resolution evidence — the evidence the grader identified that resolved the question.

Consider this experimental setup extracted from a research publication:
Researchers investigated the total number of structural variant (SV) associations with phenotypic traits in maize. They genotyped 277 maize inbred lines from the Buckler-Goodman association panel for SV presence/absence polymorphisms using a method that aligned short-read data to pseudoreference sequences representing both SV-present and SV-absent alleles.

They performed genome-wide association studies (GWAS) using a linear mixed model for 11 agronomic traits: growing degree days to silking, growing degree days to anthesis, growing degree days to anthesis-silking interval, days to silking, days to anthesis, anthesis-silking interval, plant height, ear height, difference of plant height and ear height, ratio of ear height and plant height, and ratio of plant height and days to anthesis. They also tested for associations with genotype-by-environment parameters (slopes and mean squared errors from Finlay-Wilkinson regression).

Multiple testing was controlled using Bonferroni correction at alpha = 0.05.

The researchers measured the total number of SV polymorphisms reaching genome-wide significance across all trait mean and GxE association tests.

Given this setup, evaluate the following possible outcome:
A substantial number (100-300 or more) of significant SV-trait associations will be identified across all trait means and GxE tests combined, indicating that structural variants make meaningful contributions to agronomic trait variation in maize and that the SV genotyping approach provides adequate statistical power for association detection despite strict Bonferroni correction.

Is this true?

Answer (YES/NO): NO